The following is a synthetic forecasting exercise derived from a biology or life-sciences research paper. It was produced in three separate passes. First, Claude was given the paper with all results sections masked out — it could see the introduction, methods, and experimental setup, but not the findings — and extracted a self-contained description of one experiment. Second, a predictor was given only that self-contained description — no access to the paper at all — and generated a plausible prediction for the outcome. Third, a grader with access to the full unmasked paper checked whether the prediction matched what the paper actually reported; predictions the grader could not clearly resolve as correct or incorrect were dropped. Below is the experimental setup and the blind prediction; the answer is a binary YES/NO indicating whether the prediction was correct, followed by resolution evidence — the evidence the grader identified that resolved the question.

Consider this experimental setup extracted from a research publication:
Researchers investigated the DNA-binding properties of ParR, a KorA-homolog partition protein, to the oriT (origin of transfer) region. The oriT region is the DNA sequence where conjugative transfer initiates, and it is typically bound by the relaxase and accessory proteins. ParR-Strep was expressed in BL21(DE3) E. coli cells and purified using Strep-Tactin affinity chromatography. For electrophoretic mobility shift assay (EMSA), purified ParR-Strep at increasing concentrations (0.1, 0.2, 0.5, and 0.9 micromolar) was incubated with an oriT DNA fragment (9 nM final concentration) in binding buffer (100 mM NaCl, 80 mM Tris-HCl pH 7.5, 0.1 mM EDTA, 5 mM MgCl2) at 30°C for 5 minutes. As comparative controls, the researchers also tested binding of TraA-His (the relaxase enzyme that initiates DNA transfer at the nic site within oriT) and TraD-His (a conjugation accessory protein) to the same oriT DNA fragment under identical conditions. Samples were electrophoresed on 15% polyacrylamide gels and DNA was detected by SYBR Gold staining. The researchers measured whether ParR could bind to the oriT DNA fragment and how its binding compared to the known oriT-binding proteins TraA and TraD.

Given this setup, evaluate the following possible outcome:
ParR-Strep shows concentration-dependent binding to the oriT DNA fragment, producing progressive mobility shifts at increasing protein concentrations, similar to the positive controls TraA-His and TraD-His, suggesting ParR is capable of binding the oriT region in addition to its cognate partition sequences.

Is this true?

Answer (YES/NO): NO